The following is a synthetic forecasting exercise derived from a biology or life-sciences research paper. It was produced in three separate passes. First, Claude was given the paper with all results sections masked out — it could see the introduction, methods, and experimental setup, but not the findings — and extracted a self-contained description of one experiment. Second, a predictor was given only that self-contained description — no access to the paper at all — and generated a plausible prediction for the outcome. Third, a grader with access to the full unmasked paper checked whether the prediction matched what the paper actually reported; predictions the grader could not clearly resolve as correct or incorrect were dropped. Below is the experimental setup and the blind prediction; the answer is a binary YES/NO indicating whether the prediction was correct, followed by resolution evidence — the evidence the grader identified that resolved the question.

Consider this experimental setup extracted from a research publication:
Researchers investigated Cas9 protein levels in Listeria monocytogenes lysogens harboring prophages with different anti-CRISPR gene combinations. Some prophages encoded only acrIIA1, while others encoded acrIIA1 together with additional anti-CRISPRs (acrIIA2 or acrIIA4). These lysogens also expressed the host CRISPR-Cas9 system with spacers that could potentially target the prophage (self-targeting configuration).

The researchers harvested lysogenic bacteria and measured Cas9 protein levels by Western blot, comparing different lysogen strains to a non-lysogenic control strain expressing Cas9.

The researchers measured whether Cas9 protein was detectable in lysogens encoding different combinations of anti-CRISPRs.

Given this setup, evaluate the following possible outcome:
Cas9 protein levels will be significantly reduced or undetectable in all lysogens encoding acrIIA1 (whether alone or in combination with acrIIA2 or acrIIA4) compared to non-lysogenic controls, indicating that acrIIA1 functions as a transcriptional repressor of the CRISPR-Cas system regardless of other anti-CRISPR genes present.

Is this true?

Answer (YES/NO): NO